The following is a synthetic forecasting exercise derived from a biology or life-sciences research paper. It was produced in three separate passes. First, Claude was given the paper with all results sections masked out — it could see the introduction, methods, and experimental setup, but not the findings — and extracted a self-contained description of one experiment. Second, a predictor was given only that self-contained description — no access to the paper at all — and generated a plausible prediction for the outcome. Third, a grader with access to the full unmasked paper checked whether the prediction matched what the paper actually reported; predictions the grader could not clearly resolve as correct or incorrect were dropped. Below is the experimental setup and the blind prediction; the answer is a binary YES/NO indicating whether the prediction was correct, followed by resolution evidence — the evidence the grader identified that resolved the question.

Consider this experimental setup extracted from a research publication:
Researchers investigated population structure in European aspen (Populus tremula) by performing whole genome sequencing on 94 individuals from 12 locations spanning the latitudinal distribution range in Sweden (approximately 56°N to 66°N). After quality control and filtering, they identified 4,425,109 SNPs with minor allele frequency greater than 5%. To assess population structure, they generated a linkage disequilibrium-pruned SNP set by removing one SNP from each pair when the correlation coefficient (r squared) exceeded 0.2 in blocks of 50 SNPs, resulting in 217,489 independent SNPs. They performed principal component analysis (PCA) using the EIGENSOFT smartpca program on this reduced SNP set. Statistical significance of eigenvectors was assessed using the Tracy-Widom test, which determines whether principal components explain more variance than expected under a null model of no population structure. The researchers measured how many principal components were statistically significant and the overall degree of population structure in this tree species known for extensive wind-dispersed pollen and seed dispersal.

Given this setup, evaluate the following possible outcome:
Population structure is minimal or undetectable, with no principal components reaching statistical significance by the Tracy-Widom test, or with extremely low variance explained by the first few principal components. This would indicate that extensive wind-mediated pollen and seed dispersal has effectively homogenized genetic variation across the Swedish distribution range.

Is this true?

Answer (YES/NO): NO